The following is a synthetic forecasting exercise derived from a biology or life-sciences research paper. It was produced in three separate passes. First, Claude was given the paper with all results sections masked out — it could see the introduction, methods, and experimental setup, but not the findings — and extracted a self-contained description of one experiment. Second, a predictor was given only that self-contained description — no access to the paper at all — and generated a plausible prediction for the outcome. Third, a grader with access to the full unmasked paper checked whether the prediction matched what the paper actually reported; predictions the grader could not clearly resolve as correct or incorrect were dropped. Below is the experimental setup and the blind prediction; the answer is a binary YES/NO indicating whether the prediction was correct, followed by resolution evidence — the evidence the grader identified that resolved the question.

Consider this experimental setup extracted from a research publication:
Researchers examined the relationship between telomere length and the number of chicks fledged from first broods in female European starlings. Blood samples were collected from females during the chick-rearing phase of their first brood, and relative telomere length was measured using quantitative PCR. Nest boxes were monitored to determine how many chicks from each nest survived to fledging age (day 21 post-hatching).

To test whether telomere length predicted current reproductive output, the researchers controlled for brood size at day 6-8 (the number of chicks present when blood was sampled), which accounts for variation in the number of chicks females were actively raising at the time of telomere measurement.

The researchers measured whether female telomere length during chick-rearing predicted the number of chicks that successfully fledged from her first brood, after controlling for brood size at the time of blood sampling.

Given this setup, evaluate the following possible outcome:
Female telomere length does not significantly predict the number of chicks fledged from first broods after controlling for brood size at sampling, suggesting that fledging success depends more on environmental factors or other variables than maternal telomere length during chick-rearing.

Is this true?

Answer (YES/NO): NO